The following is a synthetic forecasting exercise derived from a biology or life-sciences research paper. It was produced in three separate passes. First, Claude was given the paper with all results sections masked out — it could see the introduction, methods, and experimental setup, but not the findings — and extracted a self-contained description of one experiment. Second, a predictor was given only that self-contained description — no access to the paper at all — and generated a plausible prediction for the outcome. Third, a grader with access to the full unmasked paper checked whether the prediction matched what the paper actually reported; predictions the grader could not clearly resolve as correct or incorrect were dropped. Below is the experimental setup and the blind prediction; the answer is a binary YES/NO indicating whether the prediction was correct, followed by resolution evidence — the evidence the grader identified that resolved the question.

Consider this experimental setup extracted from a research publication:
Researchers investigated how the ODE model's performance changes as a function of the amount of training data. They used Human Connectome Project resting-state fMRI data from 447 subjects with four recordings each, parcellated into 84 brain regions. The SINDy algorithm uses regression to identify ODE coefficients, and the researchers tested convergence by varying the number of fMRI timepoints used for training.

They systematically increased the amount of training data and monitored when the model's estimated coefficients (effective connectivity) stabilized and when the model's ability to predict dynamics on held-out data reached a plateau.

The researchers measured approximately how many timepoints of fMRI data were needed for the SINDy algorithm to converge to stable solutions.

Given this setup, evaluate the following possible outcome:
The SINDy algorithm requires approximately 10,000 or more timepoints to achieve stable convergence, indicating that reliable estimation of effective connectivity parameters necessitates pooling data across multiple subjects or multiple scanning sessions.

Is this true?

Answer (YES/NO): NO